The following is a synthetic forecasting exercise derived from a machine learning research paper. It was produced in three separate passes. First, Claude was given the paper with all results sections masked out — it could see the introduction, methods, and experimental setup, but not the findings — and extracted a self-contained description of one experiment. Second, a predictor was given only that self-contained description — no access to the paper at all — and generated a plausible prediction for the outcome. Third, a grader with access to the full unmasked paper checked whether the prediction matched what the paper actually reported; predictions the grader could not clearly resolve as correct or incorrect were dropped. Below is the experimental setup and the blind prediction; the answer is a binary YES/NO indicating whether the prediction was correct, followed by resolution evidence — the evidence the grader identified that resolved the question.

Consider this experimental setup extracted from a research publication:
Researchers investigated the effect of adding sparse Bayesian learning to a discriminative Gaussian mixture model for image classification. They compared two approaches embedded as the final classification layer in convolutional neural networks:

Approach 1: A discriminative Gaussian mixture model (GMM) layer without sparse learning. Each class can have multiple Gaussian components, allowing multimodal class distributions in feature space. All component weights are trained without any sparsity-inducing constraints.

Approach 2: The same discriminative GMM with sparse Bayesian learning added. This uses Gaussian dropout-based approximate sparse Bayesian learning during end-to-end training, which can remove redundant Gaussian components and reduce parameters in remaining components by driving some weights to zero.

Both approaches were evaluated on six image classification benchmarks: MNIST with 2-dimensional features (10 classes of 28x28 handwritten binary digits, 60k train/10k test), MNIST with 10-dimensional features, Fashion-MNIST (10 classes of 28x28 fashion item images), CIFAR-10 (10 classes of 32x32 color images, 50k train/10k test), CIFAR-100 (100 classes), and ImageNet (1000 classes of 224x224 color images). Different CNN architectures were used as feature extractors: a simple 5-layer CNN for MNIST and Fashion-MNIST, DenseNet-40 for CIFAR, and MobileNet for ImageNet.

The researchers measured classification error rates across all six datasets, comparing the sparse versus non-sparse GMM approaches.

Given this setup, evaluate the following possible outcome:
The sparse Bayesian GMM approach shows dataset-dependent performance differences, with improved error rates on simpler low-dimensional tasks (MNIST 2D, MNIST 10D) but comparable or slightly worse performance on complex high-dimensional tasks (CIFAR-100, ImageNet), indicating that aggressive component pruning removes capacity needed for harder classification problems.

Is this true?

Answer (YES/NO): NO